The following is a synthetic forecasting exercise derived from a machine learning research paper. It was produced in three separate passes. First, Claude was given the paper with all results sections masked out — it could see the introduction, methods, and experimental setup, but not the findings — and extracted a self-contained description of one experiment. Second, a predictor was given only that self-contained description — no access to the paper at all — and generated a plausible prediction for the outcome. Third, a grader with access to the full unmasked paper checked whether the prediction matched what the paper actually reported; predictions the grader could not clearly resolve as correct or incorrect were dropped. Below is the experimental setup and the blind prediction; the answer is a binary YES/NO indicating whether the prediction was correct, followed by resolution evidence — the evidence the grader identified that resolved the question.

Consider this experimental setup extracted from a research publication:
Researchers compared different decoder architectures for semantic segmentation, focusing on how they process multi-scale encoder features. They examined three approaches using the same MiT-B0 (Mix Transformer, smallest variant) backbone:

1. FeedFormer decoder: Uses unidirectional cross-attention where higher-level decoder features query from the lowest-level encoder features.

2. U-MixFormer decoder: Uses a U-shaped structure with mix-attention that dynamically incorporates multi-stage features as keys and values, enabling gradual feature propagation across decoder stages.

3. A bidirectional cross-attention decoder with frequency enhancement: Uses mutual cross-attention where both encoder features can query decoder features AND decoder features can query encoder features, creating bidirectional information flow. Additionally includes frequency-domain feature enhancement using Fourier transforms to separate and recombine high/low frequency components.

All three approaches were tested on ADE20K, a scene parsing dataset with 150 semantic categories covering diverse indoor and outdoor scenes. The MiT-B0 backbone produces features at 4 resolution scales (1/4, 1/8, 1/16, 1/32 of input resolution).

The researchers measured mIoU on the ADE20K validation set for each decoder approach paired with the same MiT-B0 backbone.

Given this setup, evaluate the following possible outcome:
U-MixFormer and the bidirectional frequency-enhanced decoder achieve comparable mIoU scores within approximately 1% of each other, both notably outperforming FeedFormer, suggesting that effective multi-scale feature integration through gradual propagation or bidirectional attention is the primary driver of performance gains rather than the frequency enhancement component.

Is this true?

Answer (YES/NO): NO